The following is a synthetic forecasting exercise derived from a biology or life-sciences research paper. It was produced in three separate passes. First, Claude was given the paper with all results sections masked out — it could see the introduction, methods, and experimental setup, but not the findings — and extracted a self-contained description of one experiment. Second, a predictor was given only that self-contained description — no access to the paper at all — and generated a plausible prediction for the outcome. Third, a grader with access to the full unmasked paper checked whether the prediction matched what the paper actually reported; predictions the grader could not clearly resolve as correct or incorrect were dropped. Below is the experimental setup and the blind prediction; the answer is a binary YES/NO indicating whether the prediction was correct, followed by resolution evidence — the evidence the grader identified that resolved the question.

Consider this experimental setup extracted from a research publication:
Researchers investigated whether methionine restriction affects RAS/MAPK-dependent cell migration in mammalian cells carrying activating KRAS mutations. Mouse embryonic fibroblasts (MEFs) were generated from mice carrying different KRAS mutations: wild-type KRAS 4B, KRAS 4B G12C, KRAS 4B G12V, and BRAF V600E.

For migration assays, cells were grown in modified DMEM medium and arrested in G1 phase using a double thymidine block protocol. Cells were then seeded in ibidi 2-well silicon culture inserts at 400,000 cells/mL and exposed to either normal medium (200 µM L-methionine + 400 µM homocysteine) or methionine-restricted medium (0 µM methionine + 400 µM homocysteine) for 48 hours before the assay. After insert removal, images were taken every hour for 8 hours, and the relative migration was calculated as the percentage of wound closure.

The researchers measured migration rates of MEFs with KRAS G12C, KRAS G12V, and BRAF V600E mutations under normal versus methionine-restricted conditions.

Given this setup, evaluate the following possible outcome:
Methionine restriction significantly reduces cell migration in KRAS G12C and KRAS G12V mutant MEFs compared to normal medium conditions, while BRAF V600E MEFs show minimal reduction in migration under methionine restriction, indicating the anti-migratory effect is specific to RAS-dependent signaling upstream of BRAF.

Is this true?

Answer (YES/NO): NO